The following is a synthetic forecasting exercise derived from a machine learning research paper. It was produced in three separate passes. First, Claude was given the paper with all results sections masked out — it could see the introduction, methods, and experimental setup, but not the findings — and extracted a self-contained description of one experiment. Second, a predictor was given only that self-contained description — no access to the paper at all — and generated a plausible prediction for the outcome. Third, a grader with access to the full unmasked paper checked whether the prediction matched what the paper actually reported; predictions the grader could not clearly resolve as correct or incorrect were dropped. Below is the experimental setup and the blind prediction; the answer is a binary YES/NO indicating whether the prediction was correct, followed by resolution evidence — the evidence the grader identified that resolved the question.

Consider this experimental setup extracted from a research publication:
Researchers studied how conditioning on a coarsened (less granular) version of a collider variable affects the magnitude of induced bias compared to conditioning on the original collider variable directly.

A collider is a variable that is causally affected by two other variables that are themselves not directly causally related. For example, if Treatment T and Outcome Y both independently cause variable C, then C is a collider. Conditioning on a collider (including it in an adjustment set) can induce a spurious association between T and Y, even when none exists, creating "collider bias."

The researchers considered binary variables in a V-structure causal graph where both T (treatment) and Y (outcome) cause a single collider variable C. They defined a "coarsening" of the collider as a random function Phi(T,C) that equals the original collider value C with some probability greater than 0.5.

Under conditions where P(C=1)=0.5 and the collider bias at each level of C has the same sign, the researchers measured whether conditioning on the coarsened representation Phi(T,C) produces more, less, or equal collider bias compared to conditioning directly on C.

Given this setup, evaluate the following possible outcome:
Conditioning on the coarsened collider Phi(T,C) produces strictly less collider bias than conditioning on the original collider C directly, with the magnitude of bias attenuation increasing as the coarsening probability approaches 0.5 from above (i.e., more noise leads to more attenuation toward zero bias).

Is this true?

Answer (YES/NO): NO